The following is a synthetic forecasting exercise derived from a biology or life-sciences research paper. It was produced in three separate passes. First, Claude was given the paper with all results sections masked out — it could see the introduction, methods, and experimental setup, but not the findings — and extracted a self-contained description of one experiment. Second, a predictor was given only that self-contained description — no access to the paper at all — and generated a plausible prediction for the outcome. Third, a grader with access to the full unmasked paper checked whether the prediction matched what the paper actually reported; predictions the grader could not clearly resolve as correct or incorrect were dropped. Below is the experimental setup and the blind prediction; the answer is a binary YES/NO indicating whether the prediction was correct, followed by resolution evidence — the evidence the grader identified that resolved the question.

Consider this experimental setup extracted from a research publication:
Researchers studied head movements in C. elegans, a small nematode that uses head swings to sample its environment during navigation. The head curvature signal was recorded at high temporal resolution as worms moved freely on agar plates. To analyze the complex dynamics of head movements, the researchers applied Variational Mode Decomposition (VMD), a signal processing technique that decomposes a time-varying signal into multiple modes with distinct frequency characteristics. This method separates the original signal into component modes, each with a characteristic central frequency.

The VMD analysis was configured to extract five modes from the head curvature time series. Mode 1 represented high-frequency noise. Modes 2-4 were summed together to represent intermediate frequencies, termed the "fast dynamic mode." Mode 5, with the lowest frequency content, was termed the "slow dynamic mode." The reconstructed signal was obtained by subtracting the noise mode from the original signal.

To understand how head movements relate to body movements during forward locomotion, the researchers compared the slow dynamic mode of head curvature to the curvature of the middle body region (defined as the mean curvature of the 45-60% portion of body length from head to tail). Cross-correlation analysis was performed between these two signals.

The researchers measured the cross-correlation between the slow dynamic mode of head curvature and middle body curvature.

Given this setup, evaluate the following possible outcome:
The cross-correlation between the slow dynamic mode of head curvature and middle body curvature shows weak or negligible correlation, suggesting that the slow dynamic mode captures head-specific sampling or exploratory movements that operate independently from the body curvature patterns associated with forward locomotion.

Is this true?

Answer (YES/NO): NO